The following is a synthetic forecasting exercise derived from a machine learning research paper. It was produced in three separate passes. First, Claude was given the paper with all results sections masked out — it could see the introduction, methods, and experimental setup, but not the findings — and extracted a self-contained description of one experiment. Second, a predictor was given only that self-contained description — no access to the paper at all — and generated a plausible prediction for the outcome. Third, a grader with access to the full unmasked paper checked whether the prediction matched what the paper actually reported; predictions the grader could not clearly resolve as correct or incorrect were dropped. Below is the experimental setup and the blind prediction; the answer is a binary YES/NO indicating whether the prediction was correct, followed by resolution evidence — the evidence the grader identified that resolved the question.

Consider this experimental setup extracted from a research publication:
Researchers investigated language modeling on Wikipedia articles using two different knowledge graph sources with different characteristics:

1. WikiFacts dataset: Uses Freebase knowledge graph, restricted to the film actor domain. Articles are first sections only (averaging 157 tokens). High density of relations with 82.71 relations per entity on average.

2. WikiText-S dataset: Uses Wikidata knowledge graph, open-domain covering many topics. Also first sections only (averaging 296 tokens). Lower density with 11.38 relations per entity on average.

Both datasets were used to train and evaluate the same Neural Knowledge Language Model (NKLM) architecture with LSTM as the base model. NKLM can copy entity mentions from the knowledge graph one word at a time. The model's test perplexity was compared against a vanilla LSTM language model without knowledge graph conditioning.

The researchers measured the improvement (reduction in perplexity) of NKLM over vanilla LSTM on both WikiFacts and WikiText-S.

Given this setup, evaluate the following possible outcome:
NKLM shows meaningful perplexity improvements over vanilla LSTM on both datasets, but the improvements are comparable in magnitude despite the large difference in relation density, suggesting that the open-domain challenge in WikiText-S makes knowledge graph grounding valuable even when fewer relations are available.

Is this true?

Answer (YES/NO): NO